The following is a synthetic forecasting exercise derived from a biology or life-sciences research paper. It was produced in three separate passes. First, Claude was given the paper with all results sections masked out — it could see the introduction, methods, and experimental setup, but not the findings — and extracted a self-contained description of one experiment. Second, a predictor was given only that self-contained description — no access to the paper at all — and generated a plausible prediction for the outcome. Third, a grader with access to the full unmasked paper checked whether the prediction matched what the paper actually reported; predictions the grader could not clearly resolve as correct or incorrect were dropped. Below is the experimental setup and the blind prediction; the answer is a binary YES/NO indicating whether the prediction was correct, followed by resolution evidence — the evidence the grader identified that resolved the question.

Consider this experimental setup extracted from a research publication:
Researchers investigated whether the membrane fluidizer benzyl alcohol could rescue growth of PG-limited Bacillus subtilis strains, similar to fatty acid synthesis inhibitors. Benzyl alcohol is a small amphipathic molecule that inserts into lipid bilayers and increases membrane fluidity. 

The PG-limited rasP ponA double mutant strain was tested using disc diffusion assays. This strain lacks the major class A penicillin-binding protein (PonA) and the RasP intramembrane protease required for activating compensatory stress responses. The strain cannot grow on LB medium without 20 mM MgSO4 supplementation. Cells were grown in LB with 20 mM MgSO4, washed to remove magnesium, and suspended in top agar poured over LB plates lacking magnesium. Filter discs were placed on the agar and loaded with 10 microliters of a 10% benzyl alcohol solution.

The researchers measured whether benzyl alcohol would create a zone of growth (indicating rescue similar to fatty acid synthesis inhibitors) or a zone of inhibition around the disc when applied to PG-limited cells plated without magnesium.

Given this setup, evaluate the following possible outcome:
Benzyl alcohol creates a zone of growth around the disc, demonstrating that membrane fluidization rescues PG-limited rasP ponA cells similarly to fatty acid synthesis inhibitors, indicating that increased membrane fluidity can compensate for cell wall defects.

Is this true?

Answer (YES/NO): NO